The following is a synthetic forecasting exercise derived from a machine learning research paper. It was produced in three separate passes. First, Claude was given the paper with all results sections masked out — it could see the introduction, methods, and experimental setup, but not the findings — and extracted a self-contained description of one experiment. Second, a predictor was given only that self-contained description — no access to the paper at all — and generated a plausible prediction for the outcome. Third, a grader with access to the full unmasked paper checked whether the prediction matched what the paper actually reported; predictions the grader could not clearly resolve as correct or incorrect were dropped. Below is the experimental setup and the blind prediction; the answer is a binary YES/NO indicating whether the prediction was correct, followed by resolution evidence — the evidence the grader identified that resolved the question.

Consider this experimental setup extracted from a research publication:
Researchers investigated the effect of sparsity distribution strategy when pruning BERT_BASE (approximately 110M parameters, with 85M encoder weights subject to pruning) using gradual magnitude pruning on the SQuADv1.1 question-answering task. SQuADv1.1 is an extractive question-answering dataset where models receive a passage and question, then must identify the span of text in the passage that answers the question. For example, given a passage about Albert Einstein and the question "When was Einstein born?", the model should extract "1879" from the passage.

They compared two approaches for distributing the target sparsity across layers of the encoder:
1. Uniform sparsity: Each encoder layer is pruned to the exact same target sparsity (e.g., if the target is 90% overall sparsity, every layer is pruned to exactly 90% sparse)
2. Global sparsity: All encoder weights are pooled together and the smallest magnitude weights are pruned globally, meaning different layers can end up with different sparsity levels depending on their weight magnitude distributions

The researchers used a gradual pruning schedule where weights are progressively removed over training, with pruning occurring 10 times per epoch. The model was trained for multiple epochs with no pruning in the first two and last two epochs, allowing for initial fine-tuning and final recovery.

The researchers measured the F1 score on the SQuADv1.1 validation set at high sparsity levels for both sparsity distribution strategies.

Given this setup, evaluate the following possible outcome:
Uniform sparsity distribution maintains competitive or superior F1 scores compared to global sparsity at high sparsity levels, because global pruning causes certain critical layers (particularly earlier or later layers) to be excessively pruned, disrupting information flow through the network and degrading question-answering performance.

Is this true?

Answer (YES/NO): YES